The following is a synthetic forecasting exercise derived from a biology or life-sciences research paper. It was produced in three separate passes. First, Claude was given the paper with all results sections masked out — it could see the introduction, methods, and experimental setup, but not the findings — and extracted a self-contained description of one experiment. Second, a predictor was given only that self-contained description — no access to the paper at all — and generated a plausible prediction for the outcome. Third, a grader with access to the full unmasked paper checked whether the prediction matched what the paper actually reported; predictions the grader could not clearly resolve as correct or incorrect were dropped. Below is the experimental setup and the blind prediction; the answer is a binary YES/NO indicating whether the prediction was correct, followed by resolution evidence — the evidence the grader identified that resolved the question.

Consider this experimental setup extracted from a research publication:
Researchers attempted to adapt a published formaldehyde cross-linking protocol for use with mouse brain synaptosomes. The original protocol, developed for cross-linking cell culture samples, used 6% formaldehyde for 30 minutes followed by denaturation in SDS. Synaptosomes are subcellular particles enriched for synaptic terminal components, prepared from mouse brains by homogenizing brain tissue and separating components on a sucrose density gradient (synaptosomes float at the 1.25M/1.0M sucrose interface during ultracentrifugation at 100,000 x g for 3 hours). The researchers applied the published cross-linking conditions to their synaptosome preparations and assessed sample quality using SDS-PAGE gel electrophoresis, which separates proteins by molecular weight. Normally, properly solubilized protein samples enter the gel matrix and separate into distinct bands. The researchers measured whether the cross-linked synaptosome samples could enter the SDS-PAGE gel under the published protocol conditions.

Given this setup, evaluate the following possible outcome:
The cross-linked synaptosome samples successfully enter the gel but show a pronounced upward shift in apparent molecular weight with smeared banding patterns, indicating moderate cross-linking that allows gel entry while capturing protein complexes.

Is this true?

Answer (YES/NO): NO